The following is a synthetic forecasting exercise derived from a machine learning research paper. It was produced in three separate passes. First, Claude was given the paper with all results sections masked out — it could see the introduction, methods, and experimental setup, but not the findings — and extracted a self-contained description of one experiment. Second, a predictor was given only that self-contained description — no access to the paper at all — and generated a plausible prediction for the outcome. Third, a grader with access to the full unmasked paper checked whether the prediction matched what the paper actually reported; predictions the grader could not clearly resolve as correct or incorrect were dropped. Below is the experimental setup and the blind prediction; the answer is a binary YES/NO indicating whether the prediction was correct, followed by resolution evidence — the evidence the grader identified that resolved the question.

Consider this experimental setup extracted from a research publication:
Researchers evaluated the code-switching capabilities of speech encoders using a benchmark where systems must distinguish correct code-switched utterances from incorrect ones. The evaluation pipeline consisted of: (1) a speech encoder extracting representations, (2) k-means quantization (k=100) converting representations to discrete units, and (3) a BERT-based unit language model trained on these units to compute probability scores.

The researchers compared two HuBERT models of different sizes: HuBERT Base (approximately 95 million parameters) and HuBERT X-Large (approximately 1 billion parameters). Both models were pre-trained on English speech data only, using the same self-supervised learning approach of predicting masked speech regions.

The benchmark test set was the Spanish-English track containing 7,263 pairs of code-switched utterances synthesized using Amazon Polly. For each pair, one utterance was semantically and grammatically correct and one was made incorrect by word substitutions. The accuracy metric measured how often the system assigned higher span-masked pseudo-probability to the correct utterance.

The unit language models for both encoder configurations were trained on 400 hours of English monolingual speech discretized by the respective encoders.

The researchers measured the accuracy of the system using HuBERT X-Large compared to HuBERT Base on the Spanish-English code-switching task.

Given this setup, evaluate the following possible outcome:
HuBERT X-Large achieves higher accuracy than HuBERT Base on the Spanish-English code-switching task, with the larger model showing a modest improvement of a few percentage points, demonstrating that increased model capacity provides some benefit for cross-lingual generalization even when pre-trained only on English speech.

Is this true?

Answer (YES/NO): NO